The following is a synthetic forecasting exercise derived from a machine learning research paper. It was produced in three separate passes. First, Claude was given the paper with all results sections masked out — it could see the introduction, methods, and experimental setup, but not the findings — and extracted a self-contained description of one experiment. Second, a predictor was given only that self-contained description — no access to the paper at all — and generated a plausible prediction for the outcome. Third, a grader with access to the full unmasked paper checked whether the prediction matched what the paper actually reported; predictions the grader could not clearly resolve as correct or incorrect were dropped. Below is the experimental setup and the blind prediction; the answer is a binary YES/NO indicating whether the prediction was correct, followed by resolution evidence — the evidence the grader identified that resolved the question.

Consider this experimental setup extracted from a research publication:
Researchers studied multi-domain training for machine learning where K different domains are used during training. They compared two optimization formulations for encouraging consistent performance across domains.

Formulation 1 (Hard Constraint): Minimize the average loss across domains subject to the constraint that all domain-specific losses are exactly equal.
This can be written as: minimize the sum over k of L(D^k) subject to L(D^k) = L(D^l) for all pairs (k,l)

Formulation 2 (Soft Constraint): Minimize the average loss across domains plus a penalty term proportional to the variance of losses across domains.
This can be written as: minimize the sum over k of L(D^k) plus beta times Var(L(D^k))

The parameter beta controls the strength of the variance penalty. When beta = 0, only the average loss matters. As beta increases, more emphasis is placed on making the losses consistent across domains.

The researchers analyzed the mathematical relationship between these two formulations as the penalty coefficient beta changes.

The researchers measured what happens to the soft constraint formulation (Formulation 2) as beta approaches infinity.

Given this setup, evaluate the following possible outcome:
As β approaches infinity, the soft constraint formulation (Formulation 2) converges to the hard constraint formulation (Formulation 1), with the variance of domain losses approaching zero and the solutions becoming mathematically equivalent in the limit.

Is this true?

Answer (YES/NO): YES